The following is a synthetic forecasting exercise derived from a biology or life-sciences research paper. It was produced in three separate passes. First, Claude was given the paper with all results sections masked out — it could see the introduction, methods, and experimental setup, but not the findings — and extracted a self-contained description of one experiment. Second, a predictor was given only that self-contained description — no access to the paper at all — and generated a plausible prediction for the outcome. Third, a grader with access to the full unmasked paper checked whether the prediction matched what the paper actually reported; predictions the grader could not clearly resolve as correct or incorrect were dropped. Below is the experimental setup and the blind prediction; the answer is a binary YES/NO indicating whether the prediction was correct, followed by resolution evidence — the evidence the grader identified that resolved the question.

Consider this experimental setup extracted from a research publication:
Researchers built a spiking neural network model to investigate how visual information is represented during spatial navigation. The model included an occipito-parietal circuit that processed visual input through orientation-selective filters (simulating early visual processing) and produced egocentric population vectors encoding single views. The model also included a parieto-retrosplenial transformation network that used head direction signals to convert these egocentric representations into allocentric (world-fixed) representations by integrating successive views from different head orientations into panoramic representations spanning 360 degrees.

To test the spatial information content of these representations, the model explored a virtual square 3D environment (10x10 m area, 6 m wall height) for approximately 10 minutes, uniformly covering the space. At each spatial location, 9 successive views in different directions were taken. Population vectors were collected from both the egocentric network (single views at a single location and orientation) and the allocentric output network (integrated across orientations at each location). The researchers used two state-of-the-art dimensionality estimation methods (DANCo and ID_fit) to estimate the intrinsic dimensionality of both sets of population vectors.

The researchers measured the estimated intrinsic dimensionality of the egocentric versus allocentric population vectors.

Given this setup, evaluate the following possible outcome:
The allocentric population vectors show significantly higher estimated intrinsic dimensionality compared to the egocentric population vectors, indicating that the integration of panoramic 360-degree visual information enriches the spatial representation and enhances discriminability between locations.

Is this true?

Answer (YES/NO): NO